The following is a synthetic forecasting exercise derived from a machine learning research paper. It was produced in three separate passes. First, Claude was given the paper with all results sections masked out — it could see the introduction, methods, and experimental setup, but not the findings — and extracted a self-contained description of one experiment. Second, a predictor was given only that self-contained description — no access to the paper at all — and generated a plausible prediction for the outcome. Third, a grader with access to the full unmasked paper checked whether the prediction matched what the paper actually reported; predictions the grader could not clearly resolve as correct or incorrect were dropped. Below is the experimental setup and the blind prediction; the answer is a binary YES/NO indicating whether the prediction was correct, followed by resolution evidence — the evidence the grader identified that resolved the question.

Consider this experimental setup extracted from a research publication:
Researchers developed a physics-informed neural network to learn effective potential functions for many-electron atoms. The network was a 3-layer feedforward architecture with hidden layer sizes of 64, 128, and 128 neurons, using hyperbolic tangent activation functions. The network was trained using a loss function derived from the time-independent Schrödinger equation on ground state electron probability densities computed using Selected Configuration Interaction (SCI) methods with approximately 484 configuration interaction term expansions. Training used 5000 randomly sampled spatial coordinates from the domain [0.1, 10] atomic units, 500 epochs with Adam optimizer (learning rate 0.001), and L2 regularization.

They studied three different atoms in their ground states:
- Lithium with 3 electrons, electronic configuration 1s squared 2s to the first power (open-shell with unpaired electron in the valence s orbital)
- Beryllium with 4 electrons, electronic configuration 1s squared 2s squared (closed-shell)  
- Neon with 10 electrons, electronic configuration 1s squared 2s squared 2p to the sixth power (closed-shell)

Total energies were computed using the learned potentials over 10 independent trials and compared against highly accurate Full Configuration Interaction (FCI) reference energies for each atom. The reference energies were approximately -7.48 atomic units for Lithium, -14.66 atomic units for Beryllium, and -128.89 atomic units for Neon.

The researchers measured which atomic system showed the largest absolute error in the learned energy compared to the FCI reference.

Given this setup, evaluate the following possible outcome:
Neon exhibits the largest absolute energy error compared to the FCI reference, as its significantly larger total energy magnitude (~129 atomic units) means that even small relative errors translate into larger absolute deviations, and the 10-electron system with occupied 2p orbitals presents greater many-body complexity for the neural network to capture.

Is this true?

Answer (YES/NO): NO